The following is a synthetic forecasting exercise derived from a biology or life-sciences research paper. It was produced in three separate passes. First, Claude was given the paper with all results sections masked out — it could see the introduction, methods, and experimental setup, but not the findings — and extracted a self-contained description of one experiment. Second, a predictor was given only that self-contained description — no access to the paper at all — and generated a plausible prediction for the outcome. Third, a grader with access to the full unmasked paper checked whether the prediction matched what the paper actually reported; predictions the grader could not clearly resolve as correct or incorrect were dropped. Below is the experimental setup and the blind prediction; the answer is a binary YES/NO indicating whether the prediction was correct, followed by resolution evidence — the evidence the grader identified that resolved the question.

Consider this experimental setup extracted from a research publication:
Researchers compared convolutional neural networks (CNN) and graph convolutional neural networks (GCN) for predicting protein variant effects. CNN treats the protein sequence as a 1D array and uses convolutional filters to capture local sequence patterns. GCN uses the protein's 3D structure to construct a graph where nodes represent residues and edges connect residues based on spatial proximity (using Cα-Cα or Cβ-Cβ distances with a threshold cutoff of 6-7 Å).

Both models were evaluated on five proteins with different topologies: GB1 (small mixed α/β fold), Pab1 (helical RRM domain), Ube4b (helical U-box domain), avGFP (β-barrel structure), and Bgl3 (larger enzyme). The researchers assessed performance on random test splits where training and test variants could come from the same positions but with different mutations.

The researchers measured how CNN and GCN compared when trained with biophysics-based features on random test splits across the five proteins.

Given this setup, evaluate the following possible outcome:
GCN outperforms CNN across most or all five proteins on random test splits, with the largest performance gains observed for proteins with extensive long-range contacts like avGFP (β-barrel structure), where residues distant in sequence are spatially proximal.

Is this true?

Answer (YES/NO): NO